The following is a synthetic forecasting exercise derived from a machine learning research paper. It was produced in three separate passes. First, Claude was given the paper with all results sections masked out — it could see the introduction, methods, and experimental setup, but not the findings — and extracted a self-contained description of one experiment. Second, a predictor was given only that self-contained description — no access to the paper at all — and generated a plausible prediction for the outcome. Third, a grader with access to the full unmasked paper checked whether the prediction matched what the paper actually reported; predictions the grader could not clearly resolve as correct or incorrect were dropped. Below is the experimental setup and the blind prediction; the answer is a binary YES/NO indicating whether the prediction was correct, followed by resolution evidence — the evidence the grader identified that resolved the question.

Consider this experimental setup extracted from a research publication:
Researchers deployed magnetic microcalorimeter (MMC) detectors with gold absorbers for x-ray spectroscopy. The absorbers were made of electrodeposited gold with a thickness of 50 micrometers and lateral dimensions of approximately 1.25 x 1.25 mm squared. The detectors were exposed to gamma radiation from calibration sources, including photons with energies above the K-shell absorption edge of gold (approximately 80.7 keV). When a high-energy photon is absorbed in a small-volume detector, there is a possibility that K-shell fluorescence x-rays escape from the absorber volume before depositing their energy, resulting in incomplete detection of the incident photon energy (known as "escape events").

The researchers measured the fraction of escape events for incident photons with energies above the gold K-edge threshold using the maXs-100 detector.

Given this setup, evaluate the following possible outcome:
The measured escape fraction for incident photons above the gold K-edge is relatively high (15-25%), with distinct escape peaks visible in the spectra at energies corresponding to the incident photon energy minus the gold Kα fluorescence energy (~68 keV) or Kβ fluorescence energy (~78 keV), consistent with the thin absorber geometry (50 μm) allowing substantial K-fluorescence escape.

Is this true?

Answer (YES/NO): NO